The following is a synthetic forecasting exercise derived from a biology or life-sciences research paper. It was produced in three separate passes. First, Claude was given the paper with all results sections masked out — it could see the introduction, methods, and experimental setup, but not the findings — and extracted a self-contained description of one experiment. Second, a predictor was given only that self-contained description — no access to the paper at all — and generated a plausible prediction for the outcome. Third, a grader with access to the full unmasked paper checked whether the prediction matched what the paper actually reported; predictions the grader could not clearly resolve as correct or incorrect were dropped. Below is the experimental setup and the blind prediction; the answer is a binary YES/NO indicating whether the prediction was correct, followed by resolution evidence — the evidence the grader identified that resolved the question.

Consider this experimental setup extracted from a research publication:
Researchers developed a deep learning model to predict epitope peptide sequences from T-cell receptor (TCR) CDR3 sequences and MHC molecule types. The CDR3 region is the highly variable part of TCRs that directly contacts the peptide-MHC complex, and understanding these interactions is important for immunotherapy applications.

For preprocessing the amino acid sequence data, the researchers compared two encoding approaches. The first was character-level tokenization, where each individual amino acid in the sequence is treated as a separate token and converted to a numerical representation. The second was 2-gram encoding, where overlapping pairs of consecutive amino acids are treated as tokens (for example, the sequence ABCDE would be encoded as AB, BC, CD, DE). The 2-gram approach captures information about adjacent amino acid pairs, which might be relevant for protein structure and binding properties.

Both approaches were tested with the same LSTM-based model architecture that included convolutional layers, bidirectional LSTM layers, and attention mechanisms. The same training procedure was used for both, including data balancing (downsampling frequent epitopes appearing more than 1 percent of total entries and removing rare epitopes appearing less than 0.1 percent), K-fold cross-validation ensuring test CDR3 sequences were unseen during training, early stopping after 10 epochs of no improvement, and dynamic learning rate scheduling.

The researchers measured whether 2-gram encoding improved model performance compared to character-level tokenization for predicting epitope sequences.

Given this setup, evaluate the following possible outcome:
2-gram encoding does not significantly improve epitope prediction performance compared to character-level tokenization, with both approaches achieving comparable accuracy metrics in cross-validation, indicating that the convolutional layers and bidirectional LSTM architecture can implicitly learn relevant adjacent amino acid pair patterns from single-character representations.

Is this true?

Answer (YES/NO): NO